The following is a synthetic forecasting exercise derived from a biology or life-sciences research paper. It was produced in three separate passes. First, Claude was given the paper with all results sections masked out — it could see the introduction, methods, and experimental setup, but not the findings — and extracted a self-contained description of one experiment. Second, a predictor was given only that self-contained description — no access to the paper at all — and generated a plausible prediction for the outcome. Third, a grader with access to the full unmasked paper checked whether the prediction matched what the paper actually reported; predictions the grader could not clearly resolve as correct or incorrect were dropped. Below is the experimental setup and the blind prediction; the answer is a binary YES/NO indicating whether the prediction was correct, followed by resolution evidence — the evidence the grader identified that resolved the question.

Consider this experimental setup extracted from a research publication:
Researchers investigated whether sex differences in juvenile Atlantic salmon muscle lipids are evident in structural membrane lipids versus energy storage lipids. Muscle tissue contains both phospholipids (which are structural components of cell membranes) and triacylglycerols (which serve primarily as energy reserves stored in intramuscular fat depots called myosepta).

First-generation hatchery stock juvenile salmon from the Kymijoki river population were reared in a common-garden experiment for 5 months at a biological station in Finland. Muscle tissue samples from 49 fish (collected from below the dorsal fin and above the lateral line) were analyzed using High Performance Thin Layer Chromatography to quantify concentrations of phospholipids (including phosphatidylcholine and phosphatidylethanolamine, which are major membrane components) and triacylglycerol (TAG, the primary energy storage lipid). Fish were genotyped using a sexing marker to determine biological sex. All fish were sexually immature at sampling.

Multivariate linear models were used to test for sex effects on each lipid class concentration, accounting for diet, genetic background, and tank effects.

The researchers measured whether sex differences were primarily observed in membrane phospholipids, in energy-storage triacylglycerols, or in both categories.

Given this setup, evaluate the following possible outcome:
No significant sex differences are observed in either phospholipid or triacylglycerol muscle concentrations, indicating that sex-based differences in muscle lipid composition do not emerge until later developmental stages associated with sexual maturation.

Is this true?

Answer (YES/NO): NO